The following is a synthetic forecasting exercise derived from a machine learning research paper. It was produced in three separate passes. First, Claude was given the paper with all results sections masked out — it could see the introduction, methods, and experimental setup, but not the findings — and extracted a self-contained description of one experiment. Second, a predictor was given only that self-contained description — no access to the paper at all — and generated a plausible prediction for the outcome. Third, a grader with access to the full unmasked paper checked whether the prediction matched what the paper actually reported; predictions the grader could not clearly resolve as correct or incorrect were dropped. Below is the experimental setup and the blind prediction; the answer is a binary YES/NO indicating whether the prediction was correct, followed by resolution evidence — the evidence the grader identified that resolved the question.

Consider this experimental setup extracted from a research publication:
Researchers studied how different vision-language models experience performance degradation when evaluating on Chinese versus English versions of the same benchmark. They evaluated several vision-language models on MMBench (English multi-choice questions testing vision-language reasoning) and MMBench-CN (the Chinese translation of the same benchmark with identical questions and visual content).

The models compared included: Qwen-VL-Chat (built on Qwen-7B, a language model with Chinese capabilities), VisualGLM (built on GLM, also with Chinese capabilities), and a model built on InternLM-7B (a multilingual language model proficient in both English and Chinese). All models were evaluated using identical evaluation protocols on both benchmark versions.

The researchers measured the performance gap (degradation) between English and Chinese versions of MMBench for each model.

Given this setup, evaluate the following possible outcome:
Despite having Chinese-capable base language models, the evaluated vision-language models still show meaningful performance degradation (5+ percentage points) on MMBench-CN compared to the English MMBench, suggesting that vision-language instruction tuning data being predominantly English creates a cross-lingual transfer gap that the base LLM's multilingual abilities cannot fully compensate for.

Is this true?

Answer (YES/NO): NO